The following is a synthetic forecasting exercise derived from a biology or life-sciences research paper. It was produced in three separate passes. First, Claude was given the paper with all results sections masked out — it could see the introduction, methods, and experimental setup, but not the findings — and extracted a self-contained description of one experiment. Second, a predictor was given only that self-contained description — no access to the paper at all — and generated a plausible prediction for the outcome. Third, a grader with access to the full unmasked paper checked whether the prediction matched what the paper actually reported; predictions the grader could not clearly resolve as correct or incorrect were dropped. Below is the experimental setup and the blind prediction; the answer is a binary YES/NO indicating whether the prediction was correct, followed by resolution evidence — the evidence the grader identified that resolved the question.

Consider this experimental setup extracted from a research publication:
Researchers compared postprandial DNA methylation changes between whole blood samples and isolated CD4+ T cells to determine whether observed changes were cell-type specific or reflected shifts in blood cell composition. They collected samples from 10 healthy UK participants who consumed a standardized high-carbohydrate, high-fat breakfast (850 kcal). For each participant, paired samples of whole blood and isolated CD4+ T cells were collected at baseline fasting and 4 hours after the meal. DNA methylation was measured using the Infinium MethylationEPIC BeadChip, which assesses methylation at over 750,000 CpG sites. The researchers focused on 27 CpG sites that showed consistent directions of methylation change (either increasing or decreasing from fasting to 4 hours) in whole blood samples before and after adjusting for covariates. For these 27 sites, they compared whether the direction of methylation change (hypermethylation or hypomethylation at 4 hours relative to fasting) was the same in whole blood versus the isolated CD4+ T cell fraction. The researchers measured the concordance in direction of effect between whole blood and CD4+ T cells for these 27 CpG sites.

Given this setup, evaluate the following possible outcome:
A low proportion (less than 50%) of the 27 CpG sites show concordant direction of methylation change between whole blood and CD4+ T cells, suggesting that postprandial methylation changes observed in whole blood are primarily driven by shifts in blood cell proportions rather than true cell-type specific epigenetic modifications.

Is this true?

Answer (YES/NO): YES